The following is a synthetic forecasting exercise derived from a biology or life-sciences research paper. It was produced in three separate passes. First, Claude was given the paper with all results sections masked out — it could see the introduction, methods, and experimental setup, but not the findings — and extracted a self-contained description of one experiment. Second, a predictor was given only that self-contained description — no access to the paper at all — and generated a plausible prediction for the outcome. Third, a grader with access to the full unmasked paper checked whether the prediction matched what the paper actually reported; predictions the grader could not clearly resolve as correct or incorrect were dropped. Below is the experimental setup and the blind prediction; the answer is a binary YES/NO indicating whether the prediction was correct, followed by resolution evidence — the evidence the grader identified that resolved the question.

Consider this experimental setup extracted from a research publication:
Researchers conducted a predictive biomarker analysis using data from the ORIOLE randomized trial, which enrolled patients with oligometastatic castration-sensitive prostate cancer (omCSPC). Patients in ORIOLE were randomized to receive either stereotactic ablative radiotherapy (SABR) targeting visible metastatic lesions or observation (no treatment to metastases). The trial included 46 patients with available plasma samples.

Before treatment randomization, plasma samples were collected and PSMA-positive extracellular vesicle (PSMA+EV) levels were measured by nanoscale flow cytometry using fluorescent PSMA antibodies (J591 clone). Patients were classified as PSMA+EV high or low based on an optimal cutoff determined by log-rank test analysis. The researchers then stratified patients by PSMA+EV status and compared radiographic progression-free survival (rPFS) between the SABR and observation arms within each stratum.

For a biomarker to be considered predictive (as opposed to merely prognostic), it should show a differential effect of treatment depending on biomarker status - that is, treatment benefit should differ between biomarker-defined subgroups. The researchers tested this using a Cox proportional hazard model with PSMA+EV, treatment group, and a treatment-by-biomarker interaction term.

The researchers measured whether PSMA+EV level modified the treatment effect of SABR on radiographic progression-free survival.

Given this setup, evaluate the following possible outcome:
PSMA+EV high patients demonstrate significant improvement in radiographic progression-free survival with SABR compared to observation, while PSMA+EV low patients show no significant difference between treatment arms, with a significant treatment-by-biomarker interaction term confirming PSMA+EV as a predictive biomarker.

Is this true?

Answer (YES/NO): NO